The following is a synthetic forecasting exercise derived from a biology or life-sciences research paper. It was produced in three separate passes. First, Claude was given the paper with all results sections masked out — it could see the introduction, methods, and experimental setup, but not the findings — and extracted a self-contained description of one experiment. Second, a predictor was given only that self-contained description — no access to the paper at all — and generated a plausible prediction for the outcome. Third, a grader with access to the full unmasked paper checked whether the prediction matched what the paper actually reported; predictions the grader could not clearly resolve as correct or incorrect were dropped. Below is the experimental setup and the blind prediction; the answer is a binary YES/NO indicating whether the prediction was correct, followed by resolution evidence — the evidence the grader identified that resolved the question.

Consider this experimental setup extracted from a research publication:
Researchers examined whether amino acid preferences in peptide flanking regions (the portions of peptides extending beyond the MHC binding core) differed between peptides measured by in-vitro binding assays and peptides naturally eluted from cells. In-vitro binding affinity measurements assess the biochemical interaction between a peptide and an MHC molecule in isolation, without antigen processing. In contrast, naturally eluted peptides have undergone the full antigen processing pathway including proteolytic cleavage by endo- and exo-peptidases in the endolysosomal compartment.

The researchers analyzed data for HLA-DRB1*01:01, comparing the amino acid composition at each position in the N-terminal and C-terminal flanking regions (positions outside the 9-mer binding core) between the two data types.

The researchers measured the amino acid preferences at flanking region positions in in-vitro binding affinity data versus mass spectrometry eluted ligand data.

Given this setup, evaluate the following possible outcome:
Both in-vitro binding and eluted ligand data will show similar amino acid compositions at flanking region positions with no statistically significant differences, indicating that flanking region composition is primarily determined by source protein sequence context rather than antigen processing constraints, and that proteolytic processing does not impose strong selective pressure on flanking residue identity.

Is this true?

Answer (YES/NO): NO